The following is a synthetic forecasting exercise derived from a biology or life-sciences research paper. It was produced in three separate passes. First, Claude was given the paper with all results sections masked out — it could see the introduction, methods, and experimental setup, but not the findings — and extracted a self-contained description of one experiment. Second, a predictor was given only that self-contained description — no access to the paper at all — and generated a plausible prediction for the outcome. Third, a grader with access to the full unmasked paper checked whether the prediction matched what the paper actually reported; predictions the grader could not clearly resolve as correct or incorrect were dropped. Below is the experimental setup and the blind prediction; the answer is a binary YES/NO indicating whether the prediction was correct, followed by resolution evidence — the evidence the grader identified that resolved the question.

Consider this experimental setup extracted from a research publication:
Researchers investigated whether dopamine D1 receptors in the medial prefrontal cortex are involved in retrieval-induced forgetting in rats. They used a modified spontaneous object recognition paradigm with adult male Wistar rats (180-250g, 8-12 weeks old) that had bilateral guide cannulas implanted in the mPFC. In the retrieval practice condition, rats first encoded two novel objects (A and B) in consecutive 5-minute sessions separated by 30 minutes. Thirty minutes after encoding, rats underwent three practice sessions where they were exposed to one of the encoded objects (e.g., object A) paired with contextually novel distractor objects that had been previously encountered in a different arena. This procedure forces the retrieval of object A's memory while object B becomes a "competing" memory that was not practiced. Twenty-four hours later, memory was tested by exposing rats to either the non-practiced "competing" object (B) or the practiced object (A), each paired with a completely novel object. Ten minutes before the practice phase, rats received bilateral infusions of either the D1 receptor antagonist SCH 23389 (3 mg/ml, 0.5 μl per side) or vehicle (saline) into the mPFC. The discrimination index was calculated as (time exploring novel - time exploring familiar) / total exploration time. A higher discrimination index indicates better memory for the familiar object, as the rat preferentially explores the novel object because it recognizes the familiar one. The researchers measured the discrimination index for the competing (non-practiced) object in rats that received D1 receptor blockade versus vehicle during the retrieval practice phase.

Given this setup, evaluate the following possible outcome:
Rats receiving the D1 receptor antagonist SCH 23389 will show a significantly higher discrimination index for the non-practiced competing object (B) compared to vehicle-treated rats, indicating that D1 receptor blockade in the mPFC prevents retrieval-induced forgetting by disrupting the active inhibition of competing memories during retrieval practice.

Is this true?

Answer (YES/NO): YES